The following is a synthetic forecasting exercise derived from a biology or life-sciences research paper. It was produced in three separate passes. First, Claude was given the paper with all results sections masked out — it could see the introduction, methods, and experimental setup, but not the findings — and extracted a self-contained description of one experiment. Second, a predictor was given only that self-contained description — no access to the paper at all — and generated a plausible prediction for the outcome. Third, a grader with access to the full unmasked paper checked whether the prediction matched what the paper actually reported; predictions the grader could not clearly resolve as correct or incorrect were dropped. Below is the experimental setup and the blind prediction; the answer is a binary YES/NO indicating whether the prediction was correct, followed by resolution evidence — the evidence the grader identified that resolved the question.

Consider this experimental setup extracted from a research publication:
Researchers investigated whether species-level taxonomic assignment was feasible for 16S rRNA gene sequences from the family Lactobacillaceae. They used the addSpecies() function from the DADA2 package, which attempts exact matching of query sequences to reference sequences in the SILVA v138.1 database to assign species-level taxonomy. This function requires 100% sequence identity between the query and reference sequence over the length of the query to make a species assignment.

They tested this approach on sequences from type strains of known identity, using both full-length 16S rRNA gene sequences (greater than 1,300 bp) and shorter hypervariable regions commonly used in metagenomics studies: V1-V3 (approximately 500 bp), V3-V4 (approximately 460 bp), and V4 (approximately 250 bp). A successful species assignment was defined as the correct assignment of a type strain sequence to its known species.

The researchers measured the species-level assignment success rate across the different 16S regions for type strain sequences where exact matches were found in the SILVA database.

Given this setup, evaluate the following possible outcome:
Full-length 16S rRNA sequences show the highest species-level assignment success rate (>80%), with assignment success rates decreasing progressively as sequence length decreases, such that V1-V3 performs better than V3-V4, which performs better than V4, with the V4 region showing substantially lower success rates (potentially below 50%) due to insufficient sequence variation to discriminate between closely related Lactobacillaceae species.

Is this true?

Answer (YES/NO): NO